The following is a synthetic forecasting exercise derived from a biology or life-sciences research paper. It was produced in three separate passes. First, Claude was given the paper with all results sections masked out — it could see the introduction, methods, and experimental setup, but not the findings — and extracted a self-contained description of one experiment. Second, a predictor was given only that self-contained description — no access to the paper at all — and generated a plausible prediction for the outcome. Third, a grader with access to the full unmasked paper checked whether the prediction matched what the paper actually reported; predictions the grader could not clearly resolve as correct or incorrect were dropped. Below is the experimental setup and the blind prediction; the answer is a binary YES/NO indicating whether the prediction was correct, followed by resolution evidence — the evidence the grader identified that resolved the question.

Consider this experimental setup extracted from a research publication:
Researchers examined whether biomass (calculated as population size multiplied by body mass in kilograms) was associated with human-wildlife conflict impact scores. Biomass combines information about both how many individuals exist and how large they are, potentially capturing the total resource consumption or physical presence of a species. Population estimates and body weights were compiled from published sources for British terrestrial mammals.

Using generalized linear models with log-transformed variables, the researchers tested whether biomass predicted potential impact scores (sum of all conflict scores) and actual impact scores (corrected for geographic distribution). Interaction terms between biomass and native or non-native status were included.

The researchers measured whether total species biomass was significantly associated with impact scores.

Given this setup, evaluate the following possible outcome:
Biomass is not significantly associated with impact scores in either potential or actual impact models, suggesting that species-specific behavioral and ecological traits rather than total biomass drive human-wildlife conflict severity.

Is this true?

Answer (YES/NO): NO